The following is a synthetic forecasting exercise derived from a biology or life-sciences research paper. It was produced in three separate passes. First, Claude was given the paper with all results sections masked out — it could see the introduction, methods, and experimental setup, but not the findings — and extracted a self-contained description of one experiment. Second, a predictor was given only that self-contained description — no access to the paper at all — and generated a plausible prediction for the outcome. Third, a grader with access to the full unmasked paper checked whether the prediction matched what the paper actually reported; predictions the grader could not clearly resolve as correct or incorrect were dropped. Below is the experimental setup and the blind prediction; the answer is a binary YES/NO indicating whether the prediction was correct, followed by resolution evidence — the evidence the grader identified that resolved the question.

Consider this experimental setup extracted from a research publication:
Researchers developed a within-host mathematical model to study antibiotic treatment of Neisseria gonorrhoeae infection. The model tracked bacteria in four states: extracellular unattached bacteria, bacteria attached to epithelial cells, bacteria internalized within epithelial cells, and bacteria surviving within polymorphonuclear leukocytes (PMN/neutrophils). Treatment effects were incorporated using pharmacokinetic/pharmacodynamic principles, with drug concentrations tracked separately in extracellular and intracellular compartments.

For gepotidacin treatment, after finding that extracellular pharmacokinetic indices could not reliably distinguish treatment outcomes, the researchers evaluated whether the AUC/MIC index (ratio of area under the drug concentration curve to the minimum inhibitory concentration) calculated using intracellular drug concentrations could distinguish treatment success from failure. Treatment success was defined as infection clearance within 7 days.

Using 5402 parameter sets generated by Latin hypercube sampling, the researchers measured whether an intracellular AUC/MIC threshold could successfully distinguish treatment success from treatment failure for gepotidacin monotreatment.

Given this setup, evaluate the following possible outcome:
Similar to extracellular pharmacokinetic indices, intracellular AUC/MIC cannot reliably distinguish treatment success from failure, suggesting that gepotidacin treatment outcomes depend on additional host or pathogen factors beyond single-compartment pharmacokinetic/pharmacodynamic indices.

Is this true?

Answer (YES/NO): NO